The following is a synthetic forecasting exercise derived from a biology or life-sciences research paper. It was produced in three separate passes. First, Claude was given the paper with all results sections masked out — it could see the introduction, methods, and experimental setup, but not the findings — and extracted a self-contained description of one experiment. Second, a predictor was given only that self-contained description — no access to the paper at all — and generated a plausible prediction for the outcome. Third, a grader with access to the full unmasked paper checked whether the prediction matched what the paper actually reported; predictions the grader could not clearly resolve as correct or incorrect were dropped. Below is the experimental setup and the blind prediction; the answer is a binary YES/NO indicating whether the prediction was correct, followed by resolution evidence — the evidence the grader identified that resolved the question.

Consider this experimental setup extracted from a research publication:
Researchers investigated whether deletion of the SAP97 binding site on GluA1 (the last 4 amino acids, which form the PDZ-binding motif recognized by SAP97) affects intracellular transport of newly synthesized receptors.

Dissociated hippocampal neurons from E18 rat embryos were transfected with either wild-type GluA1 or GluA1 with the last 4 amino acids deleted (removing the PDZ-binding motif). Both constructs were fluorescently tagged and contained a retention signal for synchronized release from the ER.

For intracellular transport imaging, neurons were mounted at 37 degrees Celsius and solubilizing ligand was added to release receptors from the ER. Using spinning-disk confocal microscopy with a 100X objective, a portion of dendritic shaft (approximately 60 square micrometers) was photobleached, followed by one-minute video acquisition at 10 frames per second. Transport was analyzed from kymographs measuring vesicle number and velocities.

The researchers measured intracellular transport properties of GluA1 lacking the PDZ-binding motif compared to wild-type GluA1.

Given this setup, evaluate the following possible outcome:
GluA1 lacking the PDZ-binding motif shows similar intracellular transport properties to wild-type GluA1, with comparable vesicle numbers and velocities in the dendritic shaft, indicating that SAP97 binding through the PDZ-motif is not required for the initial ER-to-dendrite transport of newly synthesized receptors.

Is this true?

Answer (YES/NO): NO